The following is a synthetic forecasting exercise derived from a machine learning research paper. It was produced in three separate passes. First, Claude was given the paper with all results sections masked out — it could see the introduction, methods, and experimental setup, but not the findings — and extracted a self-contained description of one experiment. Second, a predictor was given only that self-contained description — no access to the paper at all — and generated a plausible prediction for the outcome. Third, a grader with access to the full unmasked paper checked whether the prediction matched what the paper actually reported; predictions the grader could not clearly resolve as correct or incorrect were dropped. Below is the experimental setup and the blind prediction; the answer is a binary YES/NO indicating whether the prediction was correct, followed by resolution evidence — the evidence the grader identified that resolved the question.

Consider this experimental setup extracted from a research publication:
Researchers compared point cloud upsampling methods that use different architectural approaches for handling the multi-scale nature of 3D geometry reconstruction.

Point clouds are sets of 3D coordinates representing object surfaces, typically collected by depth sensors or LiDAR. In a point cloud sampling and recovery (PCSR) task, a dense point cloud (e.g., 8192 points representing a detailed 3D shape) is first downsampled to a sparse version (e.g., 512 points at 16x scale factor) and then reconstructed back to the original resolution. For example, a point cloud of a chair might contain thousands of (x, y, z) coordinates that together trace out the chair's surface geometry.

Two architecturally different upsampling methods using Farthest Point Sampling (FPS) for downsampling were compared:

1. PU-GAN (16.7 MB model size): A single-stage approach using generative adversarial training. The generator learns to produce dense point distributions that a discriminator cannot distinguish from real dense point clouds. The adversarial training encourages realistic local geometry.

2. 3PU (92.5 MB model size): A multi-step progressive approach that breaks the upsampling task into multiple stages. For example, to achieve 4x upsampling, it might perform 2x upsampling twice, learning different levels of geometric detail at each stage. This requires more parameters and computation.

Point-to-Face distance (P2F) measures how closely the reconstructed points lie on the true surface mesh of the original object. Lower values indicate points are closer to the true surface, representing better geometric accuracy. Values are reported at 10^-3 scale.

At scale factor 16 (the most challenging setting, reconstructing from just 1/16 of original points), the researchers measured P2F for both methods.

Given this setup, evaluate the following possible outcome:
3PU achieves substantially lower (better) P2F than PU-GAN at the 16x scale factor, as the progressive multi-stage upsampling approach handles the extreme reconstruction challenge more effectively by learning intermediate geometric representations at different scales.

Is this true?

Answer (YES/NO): YES